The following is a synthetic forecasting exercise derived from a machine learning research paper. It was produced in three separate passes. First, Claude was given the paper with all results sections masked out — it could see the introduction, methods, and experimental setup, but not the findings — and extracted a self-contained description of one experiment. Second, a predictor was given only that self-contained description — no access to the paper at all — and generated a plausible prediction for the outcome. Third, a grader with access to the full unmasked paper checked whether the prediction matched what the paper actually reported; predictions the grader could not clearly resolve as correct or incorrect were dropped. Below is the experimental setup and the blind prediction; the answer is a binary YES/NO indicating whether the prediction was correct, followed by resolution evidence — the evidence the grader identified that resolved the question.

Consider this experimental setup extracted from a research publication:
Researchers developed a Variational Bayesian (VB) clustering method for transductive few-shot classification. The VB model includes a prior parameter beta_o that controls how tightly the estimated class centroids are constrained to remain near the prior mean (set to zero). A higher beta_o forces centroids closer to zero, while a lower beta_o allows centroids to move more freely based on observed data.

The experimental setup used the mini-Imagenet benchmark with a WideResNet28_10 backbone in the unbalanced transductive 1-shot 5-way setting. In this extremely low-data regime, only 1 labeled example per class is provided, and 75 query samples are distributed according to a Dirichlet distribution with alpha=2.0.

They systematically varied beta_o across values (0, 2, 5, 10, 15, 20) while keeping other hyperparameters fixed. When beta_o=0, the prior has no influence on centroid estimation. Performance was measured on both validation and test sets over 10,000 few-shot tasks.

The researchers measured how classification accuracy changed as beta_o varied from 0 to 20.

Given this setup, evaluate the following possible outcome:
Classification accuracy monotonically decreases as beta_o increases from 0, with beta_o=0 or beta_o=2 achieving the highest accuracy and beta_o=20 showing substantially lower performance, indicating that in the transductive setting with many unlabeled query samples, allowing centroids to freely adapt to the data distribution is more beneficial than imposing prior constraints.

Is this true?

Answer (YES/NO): NO